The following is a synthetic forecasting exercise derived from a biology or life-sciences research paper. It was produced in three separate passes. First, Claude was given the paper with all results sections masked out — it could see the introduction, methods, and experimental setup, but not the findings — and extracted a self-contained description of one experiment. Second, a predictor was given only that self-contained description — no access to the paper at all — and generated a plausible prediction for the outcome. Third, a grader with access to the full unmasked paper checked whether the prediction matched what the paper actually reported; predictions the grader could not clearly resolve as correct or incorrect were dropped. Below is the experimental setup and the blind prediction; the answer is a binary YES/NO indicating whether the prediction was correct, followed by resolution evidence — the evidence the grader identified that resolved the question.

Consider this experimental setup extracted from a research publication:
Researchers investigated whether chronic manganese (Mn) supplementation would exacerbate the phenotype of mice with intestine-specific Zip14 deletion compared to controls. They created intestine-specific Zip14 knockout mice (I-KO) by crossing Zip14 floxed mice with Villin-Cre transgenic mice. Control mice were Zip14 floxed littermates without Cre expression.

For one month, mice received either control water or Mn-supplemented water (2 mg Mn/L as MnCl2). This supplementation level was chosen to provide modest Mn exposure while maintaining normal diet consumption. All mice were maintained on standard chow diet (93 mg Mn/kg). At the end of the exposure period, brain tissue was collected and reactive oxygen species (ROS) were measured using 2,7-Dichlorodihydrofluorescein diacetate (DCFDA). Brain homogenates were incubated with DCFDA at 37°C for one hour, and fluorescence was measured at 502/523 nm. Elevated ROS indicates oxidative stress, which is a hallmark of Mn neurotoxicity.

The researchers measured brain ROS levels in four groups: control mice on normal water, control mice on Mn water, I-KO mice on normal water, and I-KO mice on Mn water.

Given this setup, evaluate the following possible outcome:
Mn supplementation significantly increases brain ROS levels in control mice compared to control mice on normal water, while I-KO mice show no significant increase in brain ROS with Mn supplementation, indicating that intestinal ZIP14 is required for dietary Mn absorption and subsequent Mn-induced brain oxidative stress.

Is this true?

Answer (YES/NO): NO